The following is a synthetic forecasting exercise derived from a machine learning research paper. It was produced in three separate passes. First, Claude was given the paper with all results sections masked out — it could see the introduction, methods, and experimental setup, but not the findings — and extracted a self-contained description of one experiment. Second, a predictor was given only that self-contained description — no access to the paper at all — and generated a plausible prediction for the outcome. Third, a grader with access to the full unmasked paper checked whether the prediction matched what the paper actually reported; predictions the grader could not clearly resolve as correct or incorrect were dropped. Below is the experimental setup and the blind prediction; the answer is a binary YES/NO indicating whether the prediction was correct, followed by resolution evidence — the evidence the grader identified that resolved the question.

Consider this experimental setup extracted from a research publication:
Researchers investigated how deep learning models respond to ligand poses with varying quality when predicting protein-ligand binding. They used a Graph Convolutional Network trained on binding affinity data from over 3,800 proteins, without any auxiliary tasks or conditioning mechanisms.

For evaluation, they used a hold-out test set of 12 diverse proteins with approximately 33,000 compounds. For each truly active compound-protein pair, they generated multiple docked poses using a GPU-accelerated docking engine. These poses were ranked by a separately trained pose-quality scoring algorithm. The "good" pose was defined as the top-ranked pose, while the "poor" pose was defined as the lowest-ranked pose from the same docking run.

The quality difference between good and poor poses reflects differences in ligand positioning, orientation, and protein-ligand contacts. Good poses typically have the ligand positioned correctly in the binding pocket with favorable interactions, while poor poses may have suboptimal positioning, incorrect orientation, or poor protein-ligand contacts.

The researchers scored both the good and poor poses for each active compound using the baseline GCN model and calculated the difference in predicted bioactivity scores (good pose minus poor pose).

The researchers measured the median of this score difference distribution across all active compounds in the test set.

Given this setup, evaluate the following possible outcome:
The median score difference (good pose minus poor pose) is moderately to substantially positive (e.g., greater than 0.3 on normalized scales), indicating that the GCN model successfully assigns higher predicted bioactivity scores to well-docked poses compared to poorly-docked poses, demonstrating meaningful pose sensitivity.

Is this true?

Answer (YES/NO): NO